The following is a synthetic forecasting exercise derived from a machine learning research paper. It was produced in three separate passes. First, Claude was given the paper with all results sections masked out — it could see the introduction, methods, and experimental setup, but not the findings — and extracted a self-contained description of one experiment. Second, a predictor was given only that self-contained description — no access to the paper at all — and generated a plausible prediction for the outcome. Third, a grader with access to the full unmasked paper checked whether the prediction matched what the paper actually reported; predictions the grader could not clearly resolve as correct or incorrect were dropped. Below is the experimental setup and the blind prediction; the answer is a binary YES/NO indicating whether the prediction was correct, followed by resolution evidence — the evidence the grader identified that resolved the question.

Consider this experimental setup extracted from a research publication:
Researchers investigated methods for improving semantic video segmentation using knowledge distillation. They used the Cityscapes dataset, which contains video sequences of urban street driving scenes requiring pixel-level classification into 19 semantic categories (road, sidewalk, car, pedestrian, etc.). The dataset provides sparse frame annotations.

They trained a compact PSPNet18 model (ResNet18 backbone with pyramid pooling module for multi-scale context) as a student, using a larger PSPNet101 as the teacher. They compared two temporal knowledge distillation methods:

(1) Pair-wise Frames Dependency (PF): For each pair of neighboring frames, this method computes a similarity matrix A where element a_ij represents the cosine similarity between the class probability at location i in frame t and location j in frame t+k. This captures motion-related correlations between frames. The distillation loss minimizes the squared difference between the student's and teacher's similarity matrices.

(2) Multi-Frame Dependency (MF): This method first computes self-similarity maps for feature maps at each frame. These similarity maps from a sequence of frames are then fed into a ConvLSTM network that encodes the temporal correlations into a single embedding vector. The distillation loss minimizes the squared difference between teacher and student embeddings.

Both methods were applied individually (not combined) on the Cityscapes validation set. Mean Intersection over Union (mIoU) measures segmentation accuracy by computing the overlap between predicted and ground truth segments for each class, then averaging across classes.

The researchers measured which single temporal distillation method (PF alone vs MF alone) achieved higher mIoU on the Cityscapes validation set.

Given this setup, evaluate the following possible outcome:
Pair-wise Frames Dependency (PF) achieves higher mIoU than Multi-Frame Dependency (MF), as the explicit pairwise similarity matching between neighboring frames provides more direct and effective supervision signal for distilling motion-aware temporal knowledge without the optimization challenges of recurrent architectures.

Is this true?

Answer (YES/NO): NO